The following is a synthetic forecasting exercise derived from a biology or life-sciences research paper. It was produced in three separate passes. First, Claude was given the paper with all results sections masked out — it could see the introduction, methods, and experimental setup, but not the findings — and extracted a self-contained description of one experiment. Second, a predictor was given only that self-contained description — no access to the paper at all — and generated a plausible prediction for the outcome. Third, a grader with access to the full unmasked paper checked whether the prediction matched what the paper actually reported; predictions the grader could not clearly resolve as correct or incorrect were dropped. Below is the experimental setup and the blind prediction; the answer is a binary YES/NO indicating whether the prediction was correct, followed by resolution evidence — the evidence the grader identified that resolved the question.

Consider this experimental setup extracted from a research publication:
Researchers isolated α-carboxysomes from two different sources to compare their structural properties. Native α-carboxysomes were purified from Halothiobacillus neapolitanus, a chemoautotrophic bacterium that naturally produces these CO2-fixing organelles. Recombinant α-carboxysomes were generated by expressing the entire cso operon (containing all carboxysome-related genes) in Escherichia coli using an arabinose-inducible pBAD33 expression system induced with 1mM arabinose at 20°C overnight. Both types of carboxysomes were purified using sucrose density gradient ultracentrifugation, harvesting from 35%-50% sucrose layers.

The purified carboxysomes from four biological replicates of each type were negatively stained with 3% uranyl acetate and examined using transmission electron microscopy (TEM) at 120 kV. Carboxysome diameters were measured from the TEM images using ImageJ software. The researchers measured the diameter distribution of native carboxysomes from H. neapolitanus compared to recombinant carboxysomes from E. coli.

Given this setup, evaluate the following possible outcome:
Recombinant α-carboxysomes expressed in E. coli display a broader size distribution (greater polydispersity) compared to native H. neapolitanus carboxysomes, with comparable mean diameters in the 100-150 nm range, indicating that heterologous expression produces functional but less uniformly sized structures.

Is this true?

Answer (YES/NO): YES